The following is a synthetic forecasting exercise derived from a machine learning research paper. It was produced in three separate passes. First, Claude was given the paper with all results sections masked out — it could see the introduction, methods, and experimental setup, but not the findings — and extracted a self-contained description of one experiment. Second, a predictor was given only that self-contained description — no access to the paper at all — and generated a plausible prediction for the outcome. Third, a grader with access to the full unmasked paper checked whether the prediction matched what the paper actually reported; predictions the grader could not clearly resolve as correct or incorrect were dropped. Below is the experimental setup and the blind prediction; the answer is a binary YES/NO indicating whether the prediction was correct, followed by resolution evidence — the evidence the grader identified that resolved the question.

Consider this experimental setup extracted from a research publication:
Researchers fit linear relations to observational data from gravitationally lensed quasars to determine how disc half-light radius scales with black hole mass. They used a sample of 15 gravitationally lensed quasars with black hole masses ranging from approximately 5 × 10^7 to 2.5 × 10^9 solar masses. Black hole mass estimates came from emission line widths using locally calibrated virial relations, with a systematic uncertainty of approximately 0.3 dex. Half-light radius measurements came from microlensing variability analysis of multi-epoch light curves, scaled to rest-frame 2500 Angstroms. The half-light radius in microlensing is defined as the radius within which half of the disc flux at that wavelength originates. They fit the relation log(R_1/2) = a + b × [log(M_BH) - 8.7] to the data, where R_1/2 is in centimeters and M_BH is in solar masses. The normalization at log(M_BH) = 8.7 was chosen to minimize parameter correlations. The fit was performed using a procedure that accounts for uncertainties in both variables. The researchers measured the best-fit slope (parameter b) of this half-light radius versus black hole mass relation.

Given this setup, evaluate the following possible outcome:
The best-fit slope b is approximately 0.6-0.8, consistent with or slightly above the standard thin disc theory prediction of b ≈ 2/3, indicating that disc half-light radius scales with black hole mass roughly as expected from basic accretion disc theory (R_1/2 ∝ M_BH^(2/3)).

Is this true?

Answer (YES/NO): NO